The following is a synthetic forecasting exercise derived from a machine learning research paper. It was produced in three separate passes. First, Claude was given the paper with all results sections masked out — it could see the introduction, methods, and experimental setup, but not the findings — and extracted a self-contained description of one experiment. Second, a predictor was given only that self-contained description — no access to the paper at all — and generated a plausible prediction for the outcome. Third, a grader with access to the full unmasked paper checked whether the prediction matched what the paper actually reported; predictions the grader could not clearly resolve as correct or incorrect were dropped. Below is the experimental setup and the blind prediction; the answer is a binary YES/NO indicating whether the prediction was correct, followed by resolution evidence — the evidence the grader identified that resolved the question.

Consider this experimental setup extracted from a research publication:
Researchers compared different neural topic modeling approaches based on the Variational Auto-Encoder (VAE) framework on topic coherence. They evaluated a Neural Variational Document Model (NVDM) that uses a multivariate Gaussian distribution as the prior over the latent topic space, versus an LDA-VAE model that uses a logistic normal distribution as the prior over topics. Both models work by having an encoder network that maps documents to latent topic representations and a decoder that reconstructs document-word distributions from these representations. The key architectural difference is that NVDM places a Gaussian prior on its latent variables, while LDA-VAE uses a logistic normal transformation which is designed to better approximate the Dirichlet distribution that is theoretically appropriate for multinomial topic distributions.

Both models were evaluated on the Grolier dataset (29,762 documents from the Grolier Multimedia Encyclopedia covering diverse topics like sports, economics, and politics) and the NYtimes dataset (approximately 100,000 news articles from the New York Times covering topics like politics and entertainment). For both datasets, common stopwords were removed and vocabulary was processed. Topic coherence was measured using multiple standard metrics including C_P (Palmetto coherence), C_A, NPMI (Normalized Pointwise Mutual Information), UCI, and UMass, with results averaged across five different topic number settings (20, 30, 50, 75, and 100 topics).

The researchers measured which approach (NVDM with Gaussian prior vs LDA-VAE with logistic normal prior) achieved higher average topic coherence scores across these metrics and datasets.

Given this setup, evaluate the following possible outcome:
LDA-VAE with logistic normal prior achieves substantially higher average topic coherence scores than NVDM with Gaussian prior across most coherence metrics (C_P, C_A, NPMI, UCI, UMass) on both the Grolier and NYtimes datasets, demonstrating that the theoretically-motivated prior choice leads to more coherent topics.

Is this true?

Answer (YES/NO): NO